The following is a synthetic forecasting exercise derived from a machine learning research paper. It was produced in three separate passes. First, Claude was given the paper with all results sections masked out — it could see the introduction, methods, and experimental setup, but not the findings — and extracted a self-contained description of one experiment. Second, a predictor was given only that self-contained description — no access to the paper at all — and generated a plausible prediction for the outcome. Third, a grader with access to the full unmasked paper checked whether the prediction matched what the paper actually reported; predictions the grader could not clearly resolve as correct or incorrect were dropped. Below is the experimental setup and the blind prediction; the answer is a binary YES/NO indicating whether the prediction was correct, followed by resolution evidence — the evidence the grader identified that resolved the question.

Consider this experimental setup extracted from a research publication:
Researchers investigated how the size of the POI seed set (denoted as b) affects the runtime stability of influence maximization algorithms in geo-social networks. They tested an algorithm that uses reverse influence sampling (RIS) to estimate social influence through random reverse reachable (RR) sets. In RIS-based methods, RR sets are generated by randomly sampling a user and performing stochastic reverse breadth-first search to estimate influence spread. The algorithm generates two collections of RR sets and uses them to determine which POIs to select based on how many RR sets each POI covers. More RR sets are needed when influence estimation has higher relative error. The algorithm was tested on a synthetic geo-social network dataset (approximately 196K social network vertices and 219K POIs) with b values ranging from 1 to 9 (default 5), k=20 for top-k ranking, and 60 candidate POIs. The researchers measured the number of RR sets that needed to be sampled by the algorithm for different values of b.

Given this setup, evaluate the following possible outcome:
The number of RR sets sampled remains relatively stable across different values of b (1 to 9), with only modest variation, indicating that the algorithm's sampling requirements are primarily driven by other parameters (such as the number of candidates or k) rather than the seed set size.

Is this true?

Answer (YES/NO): NO